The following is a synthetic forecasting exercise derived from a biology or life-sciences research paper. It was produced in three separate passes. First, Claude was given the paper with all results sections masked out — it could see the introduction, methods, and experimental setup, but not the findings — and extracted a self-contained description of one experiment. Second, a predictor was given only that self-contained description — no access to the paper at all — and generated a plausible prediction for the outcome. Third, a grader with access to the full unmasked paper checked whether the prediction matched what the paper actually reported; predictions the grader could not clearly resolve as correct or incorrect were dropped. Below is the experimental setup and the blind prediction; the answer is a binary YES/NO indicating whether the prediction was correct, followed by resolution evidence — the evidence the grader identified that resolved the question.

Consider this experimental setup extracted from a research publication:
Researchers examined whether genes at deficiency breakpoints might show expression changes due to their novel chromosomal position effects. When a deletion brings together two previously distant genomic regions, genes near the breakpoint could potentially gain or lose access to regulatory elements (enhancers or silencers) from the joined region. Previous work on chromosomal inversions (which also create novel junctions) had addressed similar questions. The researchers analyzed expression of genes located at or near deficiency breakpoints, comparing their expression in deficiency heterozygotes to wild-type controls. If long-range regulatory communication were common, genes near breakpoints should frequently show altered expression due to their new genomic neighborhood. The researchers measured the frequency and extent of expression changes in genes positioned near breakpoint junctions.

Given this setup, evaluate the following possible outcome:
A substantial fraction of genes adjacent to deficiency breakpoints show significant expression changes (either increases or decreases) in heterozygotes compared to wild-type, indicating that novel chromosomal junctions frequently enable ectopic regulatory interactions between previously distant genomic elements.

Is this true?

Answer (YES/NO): NO